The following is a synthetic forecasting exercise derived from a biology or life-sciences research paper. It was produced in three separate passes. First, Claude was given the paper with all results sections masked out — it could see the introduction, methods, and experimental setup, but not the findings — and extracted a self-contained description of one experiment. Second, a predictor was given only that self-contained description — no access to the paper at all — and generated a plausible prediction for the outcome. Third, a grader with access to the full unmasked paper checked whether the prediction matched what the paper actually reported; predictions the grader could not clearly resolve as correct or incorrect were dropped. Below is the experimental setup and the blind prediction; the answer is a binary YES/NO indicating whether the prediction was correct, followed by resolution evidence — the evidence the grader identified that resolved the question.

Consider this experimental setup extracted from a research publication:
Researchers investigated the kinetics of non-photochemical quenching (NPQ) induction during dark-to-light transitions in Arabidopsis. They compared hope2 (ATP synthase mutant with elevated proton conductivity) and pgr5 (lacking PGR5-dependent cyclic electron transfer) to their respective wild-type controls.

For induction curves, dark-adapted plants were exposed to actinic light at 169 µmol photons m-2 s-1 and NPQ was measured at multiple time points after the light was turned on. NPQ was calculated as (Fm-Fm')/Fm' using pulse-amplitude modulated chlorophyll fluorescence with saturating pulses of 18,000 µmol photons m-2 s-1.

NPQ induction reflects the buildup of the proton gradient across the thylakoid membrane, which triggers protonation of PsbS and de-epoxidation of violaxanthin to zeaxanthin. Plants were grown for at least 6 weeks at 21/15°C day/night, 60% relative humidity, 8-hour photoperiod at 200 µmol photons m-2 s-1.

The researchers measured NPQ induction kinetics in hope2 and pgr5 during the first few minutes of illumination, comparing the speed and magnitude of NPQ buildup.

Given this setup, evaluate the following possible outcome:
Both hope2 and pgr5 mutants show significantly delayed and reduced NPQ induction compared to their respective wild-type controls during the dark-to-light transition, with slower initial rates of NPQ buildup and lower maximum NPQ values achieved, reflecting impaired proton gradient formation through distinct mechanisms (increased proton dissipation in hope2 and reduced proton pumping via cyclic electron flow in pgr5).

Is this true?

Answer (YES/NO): NO